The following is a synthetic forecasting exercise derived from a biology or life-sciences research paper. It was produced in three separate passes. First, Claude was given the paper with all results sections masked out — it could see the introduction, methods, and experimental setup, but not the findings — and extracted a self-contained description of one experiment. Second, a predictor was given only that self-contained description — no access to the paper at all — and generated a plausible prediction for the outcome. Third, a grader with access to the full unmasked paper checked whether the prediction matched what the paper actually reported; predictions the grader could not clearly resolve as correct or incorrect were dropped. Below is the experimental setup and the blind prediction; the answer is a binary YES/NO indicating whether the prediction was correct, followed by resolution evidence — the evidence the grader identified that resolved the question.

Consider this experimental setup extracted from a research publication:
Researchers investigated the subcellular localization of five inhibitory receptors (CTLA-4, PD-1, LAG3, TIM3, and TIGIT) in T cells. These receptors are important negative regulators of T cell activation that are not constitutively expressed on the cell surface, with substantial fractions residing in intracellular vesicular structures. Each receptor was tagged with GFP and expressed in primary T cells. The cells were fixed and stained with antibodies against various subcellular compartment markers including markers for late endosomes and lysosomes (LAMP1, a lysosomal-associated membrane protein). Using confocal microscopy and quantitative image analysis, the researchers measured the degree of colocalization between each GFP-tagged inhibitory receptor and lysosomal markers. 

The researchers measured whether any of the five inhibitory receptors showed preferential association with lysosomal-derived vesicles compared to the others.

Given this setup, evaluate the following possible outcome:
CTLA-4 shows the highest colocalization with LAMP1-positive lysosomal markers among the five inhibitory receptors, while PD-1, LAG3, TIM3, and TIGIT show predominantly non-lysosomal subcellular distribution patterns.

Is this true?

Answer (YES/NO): NO